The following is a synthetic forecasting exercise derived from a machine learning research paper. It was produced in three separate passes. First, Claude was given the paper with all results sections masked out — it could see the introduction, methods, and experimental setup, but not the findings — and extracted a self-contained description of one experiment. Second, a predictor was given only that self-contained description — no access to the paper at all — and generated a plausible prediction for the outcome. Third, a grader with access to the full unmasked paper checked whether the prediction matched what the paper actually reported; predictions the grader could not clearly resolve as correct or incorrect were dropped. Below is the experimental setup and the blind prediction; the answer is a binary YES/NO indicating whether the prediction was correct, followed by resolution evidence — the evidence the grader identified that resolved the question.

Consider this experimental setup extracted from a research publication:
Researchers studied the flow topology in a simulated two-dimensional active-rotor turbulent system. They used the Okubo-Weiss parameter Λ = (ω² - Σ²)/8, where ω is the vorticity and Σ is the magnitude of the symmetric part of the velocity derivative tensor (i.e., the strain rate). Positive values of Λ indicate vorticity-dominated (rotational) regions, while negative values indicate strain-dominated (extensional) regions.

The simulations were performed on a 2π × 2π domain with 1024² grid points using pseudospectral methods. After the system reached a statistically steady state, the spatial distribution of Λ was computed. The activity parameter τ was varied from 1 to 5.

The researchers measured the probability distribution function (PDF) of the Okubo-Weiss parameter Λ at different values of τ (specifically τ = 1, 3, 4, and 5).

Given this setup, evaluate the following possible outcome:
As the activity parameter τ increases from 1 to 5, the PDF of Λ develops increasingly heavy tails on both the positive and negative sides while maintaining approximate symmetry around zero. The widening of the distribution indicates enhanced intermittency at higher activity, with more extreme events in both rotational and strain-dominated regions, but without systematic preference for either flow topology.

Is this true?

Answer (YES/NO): NO